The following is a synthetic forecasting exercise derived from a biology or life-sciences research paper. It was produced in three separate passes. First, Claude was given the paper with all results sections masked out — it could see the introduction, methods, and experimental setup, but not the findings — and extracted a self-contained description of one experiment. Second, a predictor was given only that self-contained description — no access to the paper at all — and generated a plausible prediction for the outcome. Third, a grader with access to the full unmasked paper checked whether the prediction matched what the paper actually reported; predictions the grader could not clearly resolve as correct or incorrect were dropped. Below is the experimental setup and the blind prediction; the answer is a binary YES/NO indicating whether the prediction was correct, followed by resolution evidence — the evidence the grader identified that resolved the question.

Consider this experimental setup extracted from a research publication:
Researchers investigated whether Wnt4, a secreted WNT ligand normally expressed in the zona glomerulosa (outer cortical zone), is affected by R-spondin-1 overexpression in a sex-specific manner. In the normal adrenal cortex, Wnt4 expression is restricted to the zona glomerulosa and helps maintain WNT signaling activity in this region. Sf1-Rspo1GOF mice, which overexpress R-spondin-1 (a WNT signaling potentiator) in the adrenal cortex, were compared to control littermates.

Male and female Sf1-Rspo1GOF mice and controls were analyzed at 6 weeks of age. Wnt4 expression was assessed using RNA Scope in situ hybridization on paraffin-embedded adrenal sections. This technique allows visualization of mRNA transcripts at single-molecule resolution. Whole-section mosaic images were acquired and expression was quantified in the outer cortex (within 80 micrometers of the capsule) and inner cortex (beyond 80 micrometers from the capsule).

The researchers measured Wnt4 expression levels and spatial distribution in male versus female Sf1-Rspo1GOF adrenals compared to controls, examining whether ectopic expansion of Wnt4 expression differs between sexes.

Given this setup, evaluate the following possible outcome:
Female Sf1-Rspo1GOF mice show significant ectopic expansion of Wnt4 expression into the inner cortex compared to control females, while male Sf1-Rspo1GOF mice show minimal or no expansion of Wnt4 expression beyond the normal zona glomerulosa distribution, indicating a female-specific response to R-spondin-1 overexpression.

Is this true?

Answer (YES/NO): YES